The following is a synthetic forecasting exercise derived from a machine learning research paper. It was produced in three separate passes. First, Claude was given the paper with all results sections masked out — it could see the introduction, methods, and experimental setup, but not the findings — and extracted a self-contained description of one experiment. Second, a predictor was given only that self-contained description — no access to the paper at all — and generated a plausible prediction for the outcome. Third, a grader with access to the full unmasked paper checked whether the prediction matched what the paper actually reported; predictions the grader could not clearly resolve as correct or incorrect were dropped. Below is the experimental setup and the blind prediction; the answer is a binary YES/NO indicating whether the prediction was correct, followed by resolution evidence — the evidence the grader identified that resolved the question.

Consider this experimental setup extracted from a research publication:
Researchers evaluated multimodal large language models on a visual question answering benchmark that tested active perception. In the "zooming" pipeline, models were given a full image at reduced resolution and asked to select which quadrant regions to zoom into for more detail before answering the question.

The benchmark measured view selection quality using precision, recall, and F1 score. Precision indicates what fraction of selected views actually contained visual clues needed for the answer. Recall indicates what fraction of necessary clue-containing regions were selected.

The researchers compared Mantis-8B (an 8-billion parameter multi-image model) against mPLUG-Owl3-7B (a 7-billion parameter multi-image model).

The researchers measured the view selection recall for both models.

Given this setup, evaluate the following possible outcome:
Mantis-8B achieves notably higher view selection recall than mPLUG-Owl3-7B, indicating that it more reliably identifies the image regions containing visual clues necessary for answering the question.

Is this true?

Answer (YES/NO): NO